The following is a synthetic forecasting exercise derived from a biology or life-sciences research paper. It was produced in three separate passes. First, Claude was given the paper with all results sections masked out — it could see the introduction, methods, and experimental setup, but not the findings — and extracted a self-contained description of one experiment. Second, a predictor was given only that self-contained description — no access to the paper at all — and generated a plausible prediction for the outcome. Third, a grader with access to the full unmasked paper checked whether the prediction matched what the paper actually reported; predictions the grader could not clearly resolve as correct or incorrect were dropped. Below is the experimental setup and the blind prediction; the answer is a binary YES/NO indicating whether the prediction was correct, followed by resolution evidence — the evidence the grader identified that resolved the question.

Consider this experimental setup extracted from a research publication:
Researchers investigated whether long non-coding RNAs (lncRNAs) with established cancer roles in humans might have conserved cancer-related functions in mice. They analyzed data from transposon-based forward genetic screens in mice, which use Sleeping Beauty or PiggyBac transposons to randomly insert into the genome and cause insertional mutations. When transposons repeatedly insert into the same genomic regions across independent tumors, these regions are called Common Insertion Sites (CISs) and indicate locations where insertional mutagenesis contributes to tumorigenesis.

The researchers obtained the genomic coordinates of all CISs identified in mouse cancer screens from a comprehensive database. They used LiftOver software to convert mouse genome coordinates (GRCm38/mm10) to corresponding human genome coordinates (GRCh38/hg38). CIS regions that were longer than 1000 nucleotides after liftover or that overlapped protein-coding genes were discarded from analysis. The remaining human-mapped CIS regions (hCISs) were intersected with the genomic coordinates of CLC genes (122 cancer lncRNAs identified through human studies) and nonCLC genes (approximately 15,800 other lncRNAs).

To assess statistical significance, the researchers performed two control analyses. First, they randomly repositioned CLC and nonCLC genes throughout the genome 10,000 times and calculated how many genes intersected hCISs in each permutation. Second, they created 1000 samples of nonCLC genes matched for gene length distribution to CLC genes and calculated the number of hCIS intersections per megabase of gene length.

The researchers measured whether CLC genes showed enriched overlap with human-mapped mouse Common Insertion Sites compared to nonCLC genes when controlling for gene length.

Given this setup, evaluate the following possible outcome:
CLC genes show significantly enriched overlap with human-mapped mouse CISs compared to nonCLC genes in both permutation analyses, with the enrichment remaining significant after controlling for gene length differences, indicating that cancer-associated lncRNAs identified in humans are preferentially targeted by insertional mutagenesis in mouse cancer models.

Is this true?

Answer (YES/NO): YES